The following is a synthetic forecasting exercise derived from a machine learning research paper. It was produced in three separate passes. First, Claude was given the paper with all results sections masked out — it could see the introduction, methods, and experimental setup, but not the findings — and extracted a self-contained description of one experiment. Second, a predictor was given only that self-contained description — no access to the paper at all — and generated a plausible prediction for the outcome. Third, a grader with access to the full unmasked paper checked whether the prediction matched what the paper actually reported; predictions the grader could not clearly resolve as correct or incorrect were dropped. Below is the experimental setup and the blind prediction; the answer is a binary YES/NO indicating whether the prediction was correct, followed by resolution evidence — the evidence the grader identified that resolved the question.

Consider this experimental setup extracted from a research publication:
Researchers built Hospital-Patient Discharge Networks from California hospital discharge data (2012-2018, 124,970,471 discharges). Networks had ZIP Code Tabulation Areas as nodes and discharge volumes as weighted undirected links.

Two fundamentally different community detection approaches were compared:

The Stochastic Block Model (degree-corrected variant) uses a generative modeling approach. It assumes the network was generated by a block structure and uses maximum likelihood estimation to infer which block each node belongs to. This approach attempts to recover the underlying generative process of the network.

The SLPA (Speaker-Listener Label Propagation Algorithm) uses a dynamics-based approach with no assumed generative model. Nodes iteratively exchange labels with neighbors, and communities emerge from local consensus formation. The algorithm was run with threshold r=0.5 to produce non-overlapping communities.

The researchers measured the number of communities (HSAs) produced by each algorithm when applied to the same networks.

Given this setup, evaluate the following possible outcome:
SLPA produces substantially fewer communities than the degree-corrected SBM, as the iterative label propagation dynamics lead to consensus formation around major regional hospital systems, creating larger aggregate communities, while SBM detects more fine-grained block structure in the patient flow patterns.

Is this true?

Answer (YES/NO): NO